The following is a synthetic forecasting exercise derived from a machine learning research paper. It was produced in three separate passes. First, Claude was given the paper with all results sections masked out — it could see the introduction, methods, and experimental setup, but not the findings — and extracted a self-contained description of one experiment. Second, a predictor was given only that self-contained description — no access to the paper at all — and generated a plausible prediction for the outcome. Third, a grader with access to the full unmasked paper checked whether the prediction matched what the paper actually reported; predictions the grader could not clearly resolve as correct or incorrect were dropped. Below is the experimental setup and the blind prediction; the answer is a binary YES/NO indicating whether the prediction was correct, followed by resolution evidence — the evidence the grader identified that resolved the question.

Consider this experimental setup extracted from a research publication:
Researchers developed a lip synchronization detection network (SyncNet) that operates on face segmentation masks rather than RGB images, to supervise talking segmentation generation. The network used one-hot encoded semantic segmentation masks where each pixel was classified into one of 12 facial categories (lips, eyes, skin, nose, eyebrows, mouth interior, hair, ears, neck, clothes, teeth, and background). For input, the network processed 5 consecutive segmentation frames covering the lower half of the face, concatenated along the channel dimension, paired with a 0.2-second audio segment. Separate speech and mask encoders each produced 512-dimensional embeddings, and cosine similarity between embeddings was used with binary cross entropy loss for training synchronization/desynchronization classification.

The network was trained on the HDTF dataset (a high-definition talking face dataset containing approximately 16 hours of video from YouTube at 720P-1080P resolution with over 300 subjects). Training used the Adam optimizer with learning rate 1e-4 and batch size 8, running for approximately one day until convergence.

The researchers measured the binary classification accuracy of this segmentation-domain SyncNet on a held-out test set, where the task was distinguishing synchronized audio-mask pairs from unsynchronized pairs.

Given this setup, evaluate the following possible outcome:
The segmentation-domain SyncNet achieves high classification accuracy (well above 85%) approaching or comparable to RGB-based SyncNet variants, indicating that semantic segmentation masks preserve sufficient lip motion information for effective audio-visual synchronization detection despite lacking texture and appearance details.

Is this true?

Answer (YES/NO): NO